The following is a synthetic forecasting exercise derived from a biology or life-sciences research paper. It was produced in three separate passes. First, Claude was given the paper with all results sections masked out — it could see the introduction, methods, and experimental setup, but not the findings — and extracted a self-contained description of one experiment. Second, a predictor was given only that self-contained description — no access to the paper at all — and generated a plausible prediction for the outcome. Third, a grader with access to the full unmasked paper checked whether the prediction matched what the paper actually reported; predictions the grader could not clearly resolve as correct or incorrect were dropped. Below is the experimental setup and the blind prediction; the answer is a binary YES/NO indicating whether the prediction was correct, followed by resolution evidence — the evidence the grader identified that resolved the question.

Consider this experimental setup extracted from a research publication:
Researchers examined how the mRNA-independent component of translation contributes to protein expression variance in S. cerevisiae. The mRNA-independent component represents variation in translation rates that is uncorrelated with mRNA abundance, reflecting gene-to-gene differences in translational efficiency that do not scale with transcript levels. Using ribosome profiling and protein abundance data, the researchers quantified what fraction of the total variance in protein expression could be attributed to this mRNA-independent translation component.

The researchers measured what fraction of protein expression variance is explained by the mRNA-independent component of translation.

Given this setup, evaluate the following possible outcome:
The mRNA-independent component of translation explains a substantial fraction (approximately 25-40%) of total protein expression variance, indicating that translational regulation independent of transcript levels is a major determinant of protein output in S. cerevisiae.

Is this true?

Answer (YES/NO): NO